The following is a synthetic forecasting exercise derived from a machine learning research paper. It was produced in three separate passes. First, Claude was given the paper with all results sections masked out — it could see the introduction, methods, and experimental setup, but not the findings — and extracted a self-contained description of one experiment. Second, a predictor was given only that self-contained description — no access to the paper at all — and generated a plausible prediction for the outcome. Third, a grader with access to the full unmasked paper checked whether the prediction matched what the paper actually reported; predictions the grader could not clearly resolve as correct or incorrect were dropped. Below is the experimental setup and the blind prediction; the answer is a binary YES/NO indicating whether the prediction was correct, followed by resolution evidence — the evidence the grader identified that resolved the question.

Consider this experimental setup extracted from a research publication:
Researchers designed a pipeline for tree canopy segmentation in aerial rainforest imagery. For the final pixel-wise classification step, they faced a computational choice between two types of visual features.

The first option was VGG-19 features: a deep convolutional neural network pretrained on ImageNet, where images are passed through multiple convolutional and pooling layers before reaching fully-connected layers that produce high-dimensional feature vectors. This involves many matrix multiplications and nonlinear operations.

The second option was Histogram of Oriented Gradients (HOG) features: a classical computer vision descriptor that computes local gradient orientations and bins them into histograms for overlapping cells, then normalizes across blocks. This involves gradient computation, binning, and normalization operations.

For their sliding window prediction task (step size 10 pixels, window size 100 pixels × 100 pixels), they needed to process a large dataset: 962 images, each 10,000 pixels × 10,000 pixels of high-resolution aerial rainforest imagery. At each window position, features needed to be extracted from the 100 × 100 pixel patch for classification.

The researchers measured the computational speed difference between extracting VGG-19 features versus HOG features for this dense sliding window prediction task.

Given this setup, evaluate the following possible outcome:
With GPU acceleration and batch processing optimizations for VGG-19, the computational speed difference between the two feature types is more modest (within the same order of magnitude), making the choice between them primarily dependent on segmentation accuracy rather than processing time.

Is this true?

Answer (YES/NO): NO